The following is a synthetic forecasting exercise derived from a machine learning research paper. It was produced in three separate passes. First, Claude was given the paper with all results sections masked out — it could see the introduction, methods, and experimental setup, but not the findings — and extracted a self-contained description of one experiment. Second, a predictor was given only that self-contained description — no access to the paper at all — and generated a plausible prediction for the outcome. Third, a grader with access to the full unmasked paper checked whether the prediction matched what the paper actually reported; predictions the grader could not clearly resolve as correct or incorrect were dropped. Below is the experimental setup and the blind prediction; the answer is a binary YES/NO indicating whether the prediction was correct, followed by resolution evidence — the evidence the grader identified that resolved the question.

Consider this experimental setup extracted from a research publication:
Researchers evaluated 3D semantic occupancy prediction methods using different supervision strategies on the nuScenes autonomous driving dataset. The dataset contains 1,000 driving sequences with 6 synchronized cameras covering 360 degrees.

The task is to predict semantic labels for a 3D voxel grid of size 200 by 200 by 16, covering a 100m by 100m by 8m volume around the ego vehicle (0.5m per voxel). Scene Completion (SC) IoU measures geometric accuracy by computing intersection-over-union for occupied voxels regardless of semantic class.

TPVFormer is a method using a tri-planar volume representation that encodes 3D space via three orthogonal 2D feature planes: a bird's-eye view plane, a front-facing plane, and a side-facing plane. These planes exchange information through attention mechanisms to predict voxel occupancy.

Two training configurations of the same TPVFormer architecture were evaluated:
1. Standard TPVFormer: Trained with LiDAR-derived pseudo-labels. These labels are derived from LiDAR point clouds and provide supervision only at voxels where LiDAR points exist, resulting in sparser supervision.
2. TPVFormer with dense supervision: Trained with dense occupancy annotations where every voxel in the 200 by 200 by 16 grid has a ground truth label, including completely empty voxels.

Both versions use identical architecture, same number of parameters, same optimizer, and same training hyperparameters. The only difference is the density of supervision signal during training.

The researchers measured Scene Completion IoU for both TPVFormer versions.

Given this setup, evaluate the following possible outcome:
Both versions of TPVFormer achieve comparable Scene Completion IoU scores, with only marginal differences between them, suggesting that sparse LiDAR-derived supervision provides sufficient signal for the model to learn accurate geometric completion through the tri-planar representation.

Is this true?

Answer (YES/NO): NO